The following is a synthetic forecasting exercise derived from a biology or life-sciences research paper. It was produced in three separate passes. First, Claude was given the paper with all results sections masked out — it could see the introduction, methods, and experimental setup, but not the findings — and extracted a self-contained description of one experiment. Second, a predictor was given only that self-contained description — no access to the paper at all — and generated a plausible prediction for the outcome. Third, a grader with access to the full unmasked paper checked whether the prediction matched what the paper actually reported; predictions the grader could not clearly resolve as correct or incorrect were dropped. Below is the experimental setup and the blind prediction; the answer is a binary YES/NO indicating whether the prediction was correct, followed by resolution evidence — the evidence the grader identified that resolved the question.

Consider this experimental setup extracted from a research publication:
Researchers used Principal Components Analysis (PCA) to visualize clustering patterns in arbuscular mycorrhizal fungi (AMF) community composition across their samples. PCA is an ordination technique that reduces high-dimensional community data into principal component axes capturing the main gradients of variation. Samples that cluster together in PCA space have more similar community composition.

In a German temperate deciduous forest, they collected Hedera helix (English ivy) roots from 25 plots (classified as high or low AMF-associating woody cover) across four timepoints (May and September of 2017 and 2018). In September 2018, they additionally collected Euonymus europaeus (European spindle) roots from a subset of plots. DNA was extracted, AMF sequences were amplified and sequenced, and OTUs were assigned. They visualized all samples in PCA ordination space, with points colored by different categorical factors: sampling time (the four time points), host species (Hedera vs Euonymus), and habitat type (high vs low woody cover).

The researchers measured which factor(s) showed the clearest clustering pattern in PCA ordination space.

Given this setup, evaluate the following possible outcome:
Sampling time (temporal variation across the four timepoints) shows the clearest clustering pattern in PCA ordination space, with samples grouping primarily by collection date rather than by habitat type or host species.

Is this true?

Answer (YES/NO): NO